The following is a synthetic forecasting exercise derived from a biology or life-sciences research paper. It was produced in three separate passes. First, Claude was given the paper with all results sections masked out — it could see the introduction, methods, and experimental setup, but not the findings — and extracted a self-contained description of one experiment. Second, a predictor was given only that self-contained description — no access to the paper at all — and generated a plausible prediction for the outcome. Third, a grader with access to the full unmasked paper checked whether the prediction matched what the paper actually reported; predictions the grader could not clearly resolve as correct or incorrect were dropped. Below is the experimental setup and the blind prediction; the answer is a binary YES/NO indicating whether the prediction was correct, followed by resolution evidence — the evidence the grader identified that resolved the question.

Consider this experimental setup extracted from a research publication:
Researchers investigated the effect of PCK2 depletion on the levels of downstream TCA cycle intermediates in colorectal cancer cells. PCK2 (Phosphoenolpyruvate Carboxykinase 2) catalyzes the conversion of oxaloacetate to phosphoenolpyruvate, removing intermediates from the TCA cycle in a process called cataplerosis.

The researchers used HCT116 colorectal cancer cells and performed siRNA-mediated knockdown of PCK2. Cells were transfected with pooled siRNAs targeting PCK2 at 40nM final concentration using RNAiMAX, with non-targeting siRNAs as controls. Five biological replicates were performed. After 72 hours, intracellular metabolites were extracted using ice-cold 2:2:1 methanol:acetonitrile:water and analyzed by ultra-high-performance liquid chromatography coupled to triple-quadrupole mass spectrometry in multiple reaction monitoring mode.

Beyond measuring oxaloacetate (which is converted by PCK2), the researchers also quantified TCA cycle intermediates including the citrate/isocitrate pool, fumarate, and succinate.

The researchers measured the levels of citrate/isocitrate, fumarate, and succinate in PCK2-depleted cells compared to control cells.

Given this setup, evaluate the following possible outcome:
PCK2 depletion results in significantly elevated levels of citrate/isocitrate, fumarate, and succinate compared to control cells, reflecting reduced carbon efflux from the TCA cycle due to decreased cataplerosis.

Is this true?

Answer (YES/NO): NO